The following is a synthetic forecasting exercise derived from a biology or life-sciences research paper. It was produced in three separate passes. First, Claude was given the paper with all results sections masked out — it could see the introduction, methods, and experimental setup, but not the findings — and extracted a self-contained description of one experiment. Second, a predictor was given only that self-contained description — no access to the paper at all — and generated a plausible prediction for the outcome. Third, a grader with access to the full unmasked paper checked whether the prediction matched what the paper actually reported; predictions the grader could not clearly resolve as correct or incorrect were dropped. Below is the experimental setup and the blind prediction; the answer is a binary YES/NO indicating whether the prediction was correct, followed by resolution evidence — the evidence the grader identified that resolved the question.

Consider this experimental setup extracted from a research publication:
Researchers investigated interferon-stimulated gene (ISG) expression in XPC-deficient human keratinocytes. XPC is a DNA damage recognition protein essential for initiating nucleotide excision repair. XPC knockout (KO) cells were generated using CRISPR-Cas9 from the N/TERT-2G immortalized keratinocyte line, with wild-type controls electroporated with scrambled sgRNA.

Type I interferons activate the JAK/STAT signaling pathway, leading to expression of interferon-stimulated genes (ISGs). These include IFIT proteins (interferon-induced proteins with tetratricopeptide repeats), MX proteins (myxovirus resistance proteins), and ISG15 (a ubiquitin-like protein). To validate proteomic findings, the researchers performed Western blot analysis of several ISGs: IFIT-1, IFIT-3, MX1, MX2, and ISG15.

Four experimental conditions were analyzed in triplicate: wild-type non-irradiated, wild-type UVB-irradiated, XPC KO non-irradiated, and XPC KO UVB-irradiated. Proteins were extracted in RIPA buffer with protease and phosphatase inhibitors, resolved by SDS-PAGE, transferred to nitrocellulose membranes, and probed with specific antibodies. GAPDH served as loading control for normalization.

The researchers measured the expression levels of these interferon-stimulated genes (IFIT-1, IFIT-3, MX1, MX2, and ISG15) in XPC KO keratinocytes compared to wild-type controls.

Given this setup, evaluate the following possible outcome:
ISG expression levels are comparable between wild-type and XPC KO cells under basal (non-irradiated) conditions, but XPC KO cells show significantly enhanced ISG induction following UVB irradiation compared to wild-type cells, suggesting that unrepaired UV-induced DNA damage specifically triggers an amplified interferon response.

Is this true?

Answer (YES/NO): NO